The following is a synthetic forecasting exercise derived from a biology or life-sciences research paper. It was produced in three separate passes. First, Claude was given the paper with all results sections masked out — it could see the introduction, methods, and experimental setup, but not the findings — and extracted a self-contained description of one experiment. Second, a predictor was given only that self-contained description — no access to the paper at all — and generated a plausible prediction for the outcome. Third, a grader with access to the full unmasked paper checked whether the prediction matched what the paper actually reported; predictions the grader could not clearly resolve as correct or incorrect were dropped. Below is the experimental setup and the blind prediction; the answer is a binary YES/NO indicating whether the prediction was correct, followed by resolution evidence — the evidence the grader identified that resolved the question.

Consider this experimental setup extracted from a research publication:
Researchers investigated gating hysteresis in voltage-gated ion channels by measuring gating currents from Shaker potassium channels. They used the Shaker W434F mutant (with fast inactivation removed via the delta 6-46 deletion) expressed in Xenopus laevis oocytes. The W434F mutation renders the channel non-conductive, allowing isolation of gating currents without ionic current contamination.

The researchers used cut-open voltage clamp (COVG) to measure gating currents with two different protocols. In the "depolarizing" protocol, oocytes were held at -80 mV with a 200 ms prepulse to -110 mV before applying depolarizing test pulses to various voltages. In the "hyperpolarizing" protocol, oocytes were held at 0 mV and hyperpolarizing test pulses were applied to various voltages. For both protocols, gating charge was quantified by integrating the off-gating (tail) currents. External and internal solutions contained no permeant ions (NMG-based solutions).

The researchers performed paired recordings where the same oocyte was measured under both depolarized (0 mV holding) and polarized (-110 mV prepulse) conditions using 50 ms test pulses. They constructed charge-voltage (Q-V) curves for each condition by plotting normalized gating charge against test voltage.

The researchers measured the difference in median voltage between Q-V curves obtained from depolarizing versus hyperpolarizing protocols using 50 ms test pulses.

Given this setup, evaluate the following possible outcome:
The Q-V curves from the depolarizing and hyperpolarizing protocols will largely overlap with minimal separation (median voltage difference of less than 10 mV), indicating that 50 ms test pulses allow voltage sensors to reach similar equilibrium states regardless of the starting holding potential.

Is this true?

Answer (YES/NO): NO